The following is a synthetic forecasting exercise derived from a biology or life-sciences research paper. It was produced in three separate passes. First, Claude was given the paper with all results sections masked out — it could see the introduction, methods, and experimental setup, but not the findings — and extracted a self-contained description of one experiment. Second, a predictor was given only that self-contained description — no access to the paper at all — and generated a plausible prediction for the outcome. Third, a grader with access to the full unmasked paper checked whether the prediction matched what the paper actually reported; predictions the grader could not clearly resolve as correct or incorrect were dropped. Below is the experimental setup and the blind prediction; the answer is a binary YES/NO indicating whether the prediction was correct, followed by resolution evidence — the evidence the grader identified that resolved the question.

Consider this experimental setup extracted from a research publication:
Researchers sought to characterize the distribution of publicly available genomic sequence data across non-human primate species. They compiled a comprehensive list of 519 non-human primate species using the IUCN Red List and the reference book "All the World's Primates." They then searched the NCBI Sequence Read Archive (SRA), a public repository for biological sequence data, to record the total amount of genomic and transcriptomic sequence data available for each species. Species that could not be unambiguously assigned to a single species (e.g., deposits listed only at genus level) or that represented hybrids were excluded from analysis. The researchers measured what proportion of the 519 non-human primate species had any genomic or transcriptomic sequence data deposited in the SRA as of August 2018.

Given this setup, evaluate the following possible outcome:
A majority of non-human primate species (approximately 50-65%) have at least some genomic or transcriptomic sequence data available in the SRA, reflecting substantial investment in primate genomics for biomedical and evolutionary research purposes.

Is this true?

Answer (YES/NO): NO